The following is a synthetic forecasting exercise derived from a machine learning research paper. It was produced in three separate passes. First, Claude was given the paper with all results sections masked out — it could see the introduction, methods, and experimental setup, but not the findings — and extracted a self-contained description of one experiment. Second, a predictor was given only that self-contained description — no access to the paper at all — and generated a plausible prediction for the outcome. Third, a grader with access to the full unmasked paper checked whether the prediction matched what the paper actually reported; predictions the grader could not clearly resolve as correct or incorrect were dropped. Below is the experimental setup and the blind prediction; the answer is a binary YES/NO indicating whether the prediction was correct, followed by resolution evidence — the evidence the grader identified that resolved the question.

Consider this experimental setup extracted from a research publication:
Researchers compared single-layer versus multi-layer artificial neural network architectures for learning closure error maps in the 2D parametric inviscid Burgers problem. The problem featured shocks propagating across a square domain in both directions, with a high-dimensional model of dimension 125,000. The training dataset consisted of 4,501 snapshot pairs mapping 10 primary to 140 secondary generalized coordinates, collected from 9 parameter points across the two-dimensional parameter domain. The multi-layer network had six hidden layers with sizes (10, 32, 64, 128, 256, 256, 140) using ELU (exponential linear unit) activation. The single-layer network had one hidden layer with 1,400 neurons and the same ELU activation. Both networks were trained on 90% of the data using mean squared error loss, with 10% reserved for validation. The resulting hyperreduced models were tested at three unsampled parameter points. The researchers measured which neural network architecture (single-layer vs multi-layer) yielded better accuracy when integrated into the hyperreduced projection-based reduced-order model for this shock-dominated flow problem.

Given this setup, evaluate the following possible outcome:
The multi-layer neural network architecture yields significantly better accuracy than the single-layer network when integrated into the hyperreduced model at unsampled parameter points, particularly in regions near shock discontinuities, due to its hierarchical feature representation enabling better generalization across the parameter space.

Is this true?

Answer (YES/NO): NO